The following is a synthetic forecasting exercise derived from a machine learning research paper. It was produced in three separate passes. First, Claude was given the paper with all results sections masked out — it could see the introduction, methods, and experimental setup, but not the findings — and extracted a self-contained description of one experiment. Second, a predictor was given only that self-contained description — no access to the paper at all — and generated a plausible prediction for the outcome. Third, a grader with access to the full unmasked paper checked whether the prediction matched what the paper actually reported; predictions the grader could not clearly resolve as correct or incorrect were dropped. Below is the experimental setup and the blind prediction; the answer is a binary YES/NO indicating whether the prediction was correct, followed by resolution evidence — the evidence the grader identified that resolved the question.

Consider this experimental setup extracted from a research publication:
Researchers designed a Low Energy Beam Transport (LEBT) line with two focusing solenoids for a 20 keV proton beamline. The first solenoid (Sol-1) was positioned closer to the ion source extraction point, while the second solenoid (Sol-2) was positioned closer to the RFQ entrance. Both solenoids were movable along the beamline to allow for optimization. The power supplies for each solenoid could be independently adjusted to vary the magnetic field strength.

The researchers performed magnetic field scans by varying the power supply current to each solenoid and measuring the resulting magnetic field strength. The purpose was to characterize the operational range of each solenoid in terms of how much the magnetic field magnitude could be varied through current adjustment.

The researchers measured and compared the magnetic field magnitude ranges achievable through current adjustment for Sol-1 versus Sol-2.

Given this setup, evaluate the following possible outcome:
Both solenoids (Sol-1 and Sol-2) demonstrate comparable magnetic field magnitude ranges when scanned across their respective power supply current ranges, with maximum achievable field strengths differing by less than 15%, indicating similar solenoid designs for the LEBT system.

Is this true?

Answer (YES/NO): NO